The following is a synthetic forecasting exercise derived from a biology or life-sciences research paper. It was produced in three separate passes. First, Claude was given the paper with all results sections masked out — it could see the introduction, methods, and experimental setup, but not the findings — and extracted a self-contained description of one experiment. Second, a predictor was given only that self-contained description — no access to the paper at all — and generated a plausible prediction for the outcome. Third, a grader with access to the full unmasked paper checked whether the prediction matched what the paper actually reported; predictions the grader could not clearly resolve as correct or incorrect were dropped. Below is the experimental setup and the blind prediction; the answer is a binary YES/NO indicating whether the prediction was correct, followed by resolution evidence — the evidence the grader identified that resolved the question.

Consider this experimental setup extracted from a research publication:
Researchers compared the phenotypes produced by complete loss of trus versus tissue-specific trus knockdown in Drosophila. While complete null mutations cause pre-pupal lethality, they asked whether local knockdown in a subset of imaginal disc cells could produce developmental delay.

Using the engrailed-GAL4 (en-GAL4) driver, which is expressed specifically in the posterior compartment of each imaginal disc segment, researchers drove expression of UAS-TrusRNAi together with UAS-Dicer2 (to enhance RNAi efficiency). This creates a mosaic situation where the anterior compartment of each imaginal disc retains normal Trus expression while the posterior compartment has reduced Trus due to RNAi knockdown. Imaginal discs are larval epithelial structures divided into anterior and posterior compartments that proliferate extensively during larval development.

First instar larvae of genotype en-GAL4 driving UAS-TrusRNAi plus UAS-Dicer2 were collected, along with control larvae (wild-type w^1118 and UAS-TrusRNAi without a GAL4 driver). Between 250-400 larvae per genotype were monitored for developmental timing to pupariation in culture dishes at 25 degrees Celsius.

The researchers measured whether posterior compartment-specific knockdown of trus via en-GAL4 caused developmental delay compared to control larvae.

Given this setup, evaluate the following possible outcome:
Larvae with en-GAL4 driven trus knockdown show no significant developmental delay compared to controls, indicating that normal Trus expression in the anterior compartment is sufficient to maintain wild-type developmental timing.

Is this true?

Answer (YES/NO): NO